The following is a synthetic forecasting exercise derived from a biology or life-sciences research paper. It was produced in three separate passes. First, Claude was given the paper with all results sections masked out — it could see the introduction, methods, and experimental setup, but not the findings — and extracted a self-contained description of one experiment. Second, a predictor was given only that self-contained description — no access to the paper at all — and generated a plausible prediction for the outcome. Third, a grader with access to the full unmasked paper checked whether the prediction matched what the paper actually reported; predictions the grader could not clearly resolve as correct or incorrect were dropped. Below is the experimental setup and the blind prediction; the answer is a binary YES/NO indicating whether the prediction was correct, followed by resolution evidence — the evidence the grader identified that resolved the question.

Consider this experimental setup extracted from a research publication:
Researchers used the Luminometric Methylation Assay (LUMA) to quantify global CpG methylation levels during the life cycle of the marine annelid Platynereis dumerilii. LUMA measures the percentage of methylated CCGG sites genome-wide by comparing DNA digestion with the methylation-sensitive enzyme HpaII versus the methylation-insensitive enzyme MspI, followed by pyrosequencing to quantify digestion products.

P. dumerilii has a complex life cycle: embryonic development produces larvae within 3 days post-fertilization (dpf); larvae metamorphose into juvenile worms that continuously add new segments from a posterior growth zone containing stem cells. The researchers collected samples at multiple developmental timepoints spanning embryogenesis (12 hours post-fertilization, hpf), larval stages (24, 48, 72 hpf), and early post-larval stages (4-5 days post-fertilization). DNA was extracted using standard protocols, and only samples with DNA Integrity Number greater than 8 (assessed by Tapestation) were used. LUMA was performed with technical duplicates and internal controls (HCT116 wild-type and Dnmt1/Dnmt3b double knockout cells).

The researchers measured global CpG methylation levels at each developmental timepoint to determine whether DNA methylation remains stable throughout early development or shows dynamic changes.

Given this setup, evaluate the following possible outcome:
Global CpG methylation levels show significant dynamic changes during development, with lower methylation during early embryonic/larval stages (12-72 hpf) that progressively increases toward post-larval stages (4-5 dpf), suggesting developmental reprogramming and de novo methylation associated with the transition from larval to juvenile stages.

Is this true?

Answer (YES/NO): NO